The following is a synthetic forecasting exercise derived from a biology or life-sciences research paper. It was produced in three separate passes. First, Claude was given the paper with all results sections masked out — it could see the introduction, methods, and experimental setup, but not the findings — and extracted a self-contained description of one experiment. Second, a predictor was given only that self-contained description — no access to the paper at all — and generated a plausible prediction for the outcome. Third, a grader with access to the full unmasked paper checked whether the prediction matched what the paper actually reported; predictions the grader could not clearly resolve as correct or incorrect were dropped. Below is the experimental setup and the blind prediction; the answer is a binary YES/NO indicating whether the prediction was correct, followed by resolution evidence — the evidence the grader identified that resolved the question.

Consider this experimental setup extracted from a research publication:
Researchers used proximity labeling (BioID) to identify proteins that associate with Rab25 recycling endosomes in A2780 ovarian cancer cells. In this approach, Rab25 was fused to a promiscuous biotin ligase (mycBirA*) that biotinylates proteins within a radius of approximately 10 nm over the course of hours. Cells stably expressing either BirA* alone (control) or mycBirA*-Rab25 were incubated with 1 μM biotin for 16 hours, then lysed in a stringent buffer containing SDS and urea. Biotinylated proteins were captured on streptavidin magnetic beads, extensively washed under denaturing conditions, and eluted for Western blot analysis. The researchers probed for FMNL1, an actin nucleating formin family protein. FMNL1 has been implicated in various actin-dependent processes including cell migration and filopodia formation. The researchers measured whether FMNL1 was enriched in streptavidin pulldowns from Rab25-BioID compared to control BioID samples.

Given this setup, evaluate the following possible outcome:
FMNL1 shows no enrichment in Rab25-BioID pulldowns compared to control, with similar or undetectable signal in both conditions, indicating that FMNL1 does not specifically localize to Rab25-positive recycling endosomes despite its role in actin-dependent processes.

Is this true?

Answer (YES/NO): NO